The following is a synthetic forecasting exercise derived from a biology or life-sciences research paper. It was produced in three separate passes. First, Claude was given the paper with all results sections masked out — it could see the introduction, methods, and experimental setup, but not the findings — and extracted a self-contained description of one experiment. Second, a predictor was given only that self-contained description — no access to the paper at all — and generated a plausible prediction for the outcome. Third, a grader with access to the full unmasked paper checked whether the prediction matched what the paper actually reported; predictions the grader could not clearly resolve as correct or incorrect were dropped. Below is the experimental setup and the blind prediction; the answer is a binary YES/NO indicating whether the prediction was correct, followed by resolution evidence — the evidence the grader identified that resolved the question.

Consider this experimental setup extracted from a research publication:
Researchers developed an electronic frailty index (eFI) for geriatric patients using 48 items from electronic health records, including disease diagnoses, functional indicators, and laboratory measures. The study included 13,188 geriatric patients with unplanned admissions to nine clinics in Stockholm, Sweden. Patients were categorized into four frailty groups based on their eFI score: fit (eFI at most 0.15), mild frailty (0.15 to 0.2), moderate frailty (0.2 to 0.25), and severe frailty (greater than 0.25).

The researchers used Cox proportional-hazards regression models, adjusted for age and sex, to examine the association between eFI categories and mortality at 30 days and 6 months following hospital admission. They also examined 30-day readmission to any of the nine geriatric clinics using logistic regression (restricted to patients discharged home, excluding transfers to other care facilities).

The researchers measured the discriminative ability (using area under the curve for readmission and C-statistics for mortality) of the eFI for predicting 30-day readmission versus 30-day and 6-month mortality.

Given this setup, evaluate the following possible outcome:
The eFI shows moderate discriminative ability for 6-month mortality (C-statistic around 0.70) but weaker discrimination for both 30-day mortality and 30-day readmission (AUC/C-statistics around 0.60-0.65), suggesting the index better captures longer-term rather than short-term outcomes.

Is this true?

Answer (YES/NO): NO